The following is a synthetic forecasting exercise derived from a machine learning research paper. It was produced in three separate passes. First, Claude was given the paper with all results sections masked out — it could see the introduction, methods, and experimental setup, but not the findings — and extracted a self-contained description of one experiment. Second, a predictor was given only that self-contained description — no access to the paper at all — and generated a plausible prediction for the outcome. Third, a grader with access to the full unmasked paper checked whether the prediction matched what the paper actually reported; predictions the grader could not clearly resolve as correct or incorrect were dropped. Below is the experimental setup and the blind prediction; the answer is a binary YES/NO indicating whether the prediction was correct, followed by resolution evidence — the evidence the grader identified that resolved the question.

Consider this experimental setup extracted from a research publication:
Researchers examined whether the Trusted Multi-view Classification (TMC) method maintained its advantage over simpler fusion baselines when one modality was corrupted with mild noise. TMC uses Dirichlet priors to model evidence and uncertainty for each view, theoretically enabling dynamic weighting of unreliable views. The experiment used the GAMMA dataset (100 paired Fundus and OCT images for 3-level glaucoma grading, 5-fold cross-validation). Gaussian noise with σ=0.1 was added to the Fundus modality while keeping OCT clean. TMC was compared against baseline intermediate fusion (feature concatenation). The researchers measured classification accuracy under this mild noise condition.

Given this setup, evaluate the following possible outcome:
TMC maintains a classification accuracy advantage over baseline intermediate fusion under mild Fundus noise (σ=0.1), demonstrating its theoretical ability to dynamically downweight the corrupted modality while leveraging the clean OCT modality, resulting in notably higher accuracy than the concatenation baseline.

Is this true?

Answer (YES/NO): NO